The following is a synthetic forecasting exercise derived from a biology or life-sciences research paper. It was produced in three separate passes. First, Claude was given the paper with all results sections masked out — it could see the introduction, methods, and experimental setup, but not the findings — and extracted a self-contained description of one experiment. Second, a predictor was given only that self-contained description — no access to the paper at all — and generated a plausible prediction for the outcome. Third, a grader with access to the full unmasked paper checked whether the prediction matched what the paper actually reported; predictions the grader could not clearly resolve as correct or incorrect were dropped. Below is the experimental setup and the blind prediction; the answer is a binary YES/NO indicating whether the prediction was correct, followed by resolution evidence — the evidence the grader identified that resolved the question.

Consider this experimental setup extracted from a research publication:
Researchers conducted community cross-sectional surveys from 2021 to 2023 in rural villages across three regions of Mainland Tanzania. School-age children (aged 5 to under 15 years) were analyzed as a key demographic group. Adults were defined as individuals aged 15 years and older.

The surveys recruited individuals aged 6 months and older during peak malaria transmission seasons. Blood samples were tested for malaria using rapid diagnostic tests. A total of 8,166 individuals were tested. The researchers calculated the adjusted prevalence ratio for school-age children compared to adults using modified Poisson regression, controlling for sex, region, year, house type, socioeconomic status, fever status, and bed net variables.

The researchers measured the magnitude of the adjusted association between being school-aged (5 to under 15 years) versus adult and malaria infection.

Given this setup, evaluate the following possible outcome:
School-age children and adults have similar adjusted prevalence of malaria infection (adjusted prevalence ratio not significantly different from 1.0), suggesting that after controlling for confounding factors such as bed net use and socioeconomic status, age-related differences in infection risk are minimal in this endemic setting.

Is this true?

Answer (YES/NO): NO